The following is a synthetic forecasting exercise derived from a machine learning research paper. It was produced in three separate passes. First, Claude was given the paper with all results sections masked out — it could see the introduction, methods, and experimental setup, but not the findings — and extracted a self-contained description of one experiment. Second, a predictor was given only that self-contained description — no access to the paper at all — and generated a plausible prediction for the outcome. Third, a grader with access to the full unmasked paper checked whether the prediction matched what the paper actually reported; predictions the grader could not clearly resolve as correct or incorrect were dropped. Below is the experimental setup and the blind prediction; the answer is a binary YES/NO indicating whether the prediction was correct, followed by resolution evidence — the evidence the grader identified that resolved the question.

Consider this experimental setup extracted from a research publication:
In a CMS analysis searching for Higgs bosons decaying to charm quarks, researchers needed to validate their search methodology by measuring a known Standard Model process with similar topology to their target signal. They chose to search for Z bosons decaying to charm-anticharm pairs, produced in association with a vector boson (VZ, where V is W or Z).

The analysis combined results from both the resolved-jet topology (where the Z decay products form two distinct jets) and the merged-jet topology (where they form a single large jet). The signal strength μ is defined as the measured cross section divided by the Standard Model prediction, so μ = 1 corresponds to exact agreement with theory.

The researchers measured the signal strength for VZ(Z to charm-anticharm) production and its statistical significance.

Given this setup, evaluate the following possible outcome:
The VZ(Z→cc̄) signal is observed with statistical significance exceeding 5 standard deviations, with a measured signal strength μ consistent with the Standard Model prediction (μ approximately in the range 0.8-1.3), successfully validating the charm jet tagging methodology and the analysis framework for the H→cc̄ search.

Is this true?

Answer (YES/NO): NO